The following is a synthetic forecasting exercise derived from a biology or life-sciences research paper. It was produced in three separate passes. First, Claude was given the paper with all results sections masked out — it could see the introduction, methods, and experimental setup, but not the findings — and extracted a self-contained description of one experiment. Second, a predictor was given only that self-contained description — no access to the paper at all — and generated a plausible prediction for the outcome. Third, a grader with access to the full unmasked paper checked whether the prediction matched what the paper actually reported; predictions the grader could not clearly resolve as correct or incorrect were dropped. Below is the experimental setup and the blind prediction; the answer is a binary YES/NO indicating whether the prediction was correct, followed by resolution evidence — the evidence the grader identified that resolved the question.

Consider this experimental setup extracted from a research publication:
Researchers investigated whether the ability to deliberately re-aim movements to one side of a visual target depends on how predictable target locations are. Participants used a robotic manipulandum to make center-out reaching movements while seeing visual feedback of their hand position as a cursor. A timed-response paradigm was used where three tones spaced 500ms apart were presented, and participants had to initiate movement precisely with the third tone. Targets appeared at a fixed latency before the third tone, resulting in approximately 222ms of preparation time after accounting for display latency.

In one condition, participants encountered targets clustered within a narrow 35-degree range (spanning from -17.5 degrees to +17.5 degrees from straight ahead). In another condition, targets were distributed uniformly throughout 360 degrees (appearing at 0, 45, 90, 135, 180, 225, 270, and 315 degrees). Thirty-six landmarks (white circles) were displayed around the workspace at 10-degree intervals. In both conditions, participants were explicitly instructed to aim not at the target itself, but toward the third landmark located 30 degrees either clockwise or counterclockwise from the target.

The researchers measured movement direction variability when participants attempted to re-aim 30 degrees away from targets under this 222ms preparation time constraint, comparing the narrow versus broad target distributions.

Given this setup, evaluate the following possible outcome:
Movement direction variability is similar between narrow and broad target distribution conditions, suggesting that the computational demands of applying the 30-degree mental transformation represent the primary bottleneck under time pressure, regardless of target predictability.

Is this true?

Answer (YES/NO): NO